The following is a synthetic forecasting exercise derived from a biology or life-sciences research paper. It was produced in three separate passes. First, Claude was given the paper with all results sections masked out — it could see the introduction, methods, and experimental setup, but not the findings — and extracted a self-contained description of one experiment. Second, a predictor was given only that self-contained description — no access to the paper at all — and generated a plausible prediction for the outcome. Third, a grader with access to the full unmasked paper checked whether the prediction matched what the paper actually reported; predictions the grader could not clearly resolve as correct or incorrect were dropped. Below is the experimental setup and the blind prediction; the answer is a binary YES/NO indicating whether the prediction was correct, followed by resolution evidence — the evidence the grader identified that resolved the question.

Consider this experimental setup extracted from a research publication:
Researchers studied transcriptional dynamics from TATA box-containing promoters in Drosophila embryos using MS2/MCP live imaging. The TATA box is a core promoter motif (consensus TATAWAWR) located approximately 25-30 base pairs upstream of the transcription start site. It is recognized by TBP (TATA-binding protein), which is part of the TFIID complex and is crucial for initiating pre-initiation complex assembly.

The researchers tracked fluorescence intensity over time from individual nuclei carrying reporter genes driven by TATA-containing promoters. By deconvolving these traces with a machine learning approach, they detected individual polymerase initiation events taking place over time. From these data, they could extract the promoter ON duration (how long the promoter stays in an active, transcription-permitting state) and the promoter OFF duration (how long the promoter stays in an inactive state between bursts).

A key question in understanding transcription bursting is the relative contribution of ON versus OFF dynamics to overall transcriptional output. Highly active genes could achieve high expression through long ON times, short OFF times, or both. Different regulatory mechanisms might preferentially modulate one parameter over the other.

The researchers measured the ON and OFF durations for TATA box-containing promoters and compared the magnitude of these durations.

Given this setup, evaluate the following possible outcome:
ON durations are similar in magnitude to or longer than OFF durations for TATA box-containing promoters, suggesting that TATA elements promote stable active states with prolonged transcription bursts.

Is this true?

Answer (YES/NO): YES